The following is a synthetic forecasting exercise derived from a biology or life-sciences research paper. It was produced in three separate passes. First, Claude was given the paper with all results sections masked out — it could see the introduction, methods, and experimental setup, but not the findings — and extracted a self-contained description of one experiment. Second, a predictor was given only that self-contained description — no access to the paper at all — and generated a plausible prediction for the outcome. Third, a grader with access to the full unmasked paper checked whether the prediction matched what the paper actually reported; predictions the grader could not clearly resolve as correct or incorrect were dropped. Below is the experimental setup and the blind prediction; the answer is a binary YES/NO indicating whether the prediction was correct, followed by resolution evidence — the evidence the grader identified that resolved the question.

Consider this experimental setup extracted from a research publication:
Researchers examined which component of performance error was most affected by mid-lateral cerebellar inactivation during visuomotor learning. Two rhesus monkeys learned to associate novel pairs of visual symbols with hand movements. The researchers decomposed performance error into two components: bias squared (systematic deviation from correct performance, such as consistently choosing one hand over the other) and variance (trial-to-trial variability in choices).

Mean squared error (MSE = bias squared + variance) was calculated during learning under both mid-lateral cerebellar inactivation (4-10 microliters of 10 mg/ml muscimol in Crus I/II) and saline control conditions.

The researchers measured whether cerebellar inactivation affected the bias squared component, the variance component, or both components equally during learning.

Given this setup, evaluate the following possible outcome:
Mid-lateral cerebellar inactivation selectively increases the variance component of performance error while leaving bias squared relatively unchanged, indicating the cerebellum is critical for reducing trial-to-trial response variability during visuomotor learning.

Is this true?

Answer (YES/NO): NO